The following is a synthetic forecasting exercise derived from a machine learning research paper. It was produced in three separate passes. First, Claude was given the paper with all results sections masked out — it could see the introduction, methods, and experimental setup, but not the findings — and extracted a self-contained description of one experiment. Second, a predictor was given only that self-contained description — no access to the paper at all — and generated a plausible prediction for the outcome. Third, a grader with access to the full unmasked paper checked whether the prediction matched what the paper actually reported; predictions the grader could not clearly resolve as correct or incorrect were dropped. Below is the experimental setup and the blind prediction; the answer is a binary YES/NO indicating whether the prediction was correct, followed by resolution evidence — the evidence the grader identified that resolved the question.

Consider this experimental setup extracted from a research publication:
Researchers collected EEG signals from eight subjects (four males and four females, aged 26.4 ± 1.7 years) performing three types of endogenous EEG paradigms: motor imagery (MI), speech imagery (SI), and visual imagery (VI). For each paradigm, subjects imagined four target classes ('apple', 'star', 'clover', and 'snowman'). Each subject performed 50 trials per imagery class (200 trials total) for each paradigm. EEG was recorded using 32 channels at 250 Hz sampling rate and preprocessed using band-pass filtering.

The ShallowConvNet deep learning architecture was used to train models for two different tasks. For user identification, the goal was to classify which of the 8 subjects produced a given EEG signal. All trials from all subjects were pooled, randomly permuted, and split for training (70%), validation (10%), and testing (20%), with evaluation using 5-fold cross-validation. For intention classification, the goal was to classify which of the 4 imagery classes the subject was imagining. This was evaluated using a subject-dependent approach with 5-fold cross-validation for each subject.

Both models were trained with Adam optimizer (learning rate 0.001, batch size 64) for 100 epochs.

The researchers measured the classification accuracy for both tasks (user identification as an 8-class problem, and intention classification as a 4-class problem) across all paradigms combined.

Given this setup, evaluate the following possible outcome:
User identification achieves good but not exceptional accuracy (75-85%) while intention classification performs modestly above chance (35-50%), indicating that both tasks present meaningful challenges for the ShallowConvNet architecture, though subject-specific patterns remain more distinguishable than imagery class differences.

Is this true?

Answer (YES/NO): NO